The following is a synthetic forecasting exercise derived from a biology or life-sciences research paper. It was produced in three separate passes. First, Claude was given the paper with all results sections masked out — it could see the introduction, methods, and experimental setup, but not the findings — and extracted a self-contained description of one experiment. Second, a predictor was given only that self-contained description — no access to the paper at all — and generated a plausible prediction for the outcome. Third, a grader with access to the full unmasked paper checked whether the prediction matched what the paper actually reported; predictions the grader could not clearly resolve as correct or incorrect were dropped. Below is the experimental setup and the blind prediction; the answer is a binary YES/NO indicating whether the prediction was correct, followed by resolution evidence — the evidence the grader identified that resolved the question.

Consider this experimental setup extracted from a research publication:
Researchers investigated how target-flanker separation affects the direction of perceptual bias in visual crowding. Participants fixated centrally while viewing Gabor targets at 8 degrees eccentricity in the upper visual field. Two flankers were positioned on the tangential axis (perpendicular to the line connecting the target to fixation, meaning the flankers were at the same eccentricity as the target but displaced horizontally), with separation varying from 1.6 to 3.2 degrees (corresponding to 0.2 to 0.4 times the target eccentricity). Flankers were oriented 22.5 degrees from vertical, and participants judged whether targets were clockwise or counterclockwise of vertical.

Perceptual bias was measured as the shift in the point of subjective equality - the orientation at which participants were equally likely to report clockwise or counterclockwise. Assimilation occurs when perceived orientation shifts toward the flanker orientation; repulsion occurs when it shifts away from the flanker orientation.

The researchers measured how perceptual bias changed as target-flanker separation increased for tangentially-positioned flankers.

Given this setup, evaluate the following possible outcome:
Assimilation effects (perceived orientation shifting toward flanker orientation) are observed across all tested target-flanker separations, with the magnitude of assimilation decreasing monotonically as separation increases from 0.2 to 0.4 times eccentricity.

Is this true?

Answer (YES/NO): NO